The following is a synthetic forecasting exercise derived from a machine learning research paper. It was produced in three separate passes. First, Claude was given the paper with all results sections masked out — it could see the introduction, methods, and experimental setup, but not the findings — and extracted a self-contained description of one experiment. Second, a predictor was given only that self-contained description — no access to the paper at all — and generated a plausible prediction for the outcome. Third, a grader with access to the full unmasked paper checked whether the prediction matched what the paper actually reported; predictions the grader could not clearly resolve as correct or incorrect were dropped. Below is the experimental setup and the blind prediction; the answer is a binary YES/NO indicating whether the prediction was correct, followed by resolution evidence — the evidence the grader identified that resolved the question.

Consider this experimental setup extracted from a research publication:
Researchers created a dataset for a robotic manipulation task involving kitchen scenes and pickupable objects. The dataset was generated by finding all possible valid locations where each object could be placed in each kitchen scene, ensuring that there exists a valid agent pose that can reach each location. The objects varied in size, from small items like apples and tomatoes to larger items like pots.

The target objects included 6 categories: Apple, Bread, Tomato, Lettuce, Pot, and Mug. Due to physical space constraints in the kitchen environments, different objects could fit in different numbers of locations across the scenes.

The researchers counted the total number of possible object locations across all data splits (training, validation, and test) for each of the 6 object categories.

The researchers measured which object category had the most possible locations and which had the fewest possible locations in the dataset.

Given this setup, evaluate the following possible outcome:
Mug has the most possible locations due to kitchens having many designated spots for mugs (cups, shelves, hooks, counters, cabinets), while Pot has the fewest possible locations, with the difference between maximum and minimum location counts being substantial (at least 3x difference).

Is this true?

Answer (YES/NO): NO